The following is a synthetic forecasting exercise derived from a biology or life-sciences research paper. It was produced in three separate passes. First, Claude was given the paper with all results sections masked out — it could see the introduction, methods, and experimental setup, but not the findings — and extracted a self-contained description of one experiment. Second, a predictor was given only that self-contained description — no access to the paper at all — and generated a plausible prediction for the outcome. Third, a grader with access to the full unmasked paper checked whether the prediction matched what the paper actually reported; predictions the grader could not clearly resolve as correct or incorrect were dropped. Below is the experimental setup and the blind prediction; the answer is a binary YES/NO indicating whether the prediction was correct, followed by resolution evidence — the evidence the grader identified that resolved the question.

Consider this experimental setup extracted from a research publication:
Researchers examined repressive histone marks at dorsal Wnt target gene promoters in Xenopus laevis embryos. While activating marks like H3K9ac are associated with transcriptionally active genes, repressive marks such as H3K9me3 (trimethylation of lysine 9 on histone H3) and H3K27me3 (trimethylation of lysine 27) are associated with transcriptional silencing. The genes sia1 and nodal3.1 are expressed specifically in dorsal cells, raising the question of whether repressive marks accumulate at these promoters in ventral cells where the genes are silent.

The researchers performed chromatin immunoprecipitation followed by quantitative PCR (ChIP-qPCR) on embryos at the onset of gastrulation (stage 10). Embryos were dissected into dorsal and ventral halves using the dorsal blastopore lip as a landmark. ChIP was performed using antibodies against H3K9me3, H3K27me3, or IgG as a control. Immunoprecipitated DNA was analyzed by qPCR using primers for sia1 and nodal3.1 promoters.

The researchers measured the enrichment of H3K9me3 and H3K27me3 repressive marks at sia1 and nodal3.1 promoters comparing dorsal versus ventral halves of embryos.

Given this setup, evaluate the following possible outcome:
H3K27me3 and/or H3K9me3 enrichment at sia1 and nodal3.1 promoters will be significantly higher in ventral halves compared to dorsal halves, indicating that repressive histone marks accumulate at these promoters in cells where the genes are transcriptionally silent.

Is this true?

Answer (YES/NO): NO